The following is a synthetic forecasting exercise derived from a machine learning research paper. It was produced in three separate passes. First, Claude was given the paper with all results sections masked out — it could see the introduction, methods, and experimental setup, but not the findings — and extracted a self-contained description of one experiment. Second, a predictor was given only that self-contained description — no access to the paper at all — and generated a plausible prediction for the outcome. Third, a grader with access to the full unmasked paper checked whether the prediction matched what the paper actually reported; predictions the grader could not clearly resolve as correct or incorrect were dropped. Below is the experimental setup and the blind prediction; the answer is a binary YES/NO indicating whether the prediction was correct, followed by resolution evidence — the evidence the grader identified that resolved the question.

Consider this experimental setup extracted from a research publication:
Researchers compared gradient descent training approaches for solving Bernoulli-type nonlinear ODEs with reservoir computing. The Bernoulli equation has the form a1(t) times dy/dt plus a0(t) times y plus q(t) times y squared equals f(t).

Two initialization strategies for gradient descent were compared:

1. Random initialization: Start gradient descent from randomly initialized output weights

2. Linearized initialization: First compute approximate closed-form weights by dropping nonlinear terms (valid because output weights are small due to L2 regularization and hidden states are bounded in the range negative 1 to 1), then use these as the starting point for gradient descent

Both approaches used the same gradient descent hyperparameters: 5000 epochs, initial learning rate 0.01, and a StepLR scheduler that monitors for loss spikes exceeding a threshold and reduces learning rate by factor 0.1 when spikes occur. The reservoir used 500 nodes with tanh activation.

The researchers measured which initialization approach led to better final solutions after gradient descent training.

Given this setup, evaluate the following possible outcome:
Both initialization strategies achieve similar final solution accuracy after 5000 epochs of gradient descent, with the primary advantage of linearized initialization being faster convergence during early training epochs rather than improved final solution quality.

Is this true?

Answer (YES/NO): NO